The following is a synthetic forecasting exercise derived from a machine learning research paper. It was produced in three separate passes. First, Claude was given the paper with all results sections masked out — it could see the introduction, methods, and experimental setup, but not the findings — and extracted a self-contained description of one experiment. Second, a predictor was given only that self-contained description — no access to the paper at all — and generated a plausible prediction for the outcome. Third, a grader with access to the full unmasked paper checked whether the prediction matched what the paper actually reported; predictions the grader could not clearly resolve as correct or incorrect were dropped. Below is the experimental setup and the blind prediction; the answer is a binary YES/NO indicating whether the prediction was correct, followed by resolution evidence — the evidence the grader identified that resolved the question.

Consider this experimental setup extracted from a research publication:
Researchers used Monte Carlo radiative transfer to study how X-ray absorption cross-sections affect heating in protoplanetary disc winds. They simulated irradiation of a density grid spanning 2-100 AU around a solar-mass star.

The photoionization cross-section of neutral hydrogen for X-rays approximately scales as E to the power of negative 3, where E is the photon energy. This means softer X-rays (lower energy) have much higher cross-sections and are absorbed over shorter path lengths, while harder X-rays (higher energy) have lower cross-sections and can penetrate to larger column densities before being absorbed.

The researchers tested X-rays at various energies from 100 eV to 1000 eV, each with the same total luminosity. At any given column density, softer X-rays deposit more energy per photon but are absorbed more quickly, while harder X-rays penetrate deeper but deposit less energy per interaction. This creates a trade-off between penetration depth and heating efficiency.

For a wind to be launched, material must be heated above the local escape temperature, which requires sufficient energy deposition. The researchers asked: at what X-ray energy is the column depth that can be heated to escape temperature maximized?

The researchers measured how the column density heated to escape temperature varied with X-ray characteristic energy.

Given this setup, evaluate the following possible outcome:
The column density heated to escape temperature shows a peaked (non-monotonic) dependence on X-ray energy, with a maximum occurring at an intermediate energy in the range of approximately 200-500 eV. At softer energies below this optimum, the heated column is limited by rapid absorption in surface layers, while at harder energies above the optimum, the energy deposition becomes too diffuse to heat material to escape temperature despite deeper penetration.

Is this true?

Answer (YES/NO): NO